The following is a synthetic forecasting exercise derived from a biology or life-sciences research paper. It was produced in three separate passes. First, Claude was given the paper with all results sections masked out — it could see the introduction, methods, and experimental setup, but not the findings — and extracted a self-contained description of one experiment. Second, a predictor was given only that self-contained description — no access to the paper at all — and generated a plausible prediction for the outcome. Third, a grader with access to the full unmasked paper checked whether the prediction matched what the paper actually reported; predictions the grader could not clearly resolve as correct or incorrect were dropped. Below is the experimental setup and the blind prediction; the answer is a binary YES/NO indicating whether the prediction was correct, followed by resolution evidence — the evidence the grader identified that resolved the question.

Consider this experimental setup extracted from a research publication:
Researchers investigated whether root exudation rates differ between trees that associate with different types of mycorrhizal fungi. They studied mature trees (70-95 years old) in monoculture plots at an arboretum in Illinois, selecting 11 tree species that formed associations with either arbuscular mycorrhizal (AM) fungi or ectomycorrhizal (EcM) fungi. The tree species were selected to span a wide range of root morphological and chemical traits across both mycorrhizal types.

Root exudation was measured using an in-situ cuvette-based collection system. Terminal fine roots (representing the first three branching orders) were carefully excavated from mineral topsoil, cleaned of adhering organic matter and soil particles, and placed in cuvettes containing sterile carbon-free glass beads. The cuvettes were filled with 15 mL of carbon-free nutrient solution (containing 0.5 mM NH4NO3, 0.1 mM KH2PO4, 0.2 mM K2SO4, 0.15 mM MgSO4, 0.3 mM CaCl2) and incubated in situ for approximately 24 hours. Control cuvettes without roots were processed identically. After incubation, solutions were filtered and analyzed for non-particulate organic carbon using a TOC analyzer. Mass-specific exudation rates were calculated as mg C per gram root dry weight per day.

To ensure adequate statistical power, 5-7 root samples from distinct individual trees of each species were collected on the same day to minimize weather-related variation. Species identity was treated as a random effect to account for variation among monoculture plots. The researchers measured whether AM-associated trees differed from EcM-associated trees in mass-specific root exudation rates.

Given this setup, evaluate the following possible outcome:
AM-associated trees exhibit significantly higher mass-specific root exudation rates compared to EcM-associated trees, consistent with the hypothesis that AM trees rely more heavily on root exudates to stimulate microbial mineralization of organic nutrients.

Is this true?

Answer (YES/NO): NO